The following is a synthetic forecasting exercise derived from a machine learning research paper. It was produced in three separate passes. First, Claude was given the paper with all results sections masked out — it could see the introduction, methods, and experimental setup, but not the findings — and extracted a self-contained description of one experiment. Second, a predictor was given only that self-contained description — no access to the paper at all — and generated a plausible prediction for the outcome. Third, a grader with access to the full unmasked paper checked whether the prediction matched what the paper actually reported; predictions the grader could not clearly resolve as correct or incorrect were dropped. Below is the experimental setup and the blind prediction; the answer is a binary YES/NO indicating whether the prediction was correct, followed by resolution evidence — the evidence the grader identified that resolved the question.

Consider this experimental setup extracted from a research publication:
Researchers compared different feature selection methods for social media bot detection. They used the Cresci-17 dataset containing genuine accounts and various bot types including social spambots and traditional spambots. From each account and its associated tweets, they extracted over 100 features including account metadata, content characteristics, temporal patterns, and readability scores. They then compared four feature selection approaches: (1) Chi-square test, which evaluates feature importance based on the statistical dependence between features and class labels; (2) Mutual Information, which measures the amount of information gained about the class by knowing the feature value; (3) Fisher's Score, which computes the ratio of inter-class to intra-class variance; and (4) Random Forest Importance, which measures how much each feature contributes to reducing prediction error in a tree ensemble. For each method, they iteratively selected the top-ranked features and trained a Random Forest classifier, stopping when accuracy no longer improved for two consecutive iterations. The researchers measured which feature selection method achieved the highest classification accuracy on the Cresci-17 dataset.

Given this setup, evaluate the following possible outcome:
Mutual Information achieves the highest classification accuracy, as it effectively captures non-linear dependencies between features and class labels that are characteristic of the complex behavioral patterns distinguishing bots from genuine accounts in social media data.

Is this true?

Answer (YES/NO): NO